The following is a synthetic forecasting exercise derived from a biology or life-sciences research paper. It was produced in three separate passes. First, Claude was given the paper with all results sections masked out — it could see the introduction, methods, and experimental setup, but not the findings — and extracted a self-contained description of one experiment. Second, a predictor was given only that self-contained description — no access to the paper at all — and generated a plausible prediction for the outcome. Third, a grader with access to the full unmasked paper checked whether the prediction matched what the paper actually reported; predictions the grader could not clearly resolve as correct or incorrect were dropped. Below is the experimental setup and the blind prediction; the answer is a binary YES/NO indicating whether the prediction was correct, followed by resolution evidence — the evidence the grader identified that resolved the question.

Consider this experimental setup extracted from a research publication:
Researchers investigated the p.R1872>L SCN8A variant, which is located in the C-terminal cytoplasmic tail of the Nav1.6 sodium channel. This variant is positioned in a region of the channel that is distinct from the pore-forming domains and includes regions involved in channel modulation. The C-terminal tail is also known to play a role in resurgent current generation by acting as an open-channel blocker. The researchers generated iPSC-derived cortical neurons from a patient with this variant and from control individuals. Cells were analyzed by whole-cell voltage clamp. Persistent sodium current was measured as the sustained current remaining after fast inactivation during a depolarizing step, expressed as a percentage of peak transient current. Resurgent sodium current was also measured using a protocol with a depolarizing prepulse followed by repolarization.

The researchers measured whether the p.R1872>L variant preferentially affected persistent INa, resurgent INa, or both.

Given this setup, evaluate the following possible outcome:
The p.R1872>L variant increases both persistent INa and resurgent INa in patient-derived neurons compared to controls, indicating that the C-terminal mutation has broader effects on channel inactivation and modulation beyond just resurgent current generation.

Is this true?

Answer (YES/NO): NO